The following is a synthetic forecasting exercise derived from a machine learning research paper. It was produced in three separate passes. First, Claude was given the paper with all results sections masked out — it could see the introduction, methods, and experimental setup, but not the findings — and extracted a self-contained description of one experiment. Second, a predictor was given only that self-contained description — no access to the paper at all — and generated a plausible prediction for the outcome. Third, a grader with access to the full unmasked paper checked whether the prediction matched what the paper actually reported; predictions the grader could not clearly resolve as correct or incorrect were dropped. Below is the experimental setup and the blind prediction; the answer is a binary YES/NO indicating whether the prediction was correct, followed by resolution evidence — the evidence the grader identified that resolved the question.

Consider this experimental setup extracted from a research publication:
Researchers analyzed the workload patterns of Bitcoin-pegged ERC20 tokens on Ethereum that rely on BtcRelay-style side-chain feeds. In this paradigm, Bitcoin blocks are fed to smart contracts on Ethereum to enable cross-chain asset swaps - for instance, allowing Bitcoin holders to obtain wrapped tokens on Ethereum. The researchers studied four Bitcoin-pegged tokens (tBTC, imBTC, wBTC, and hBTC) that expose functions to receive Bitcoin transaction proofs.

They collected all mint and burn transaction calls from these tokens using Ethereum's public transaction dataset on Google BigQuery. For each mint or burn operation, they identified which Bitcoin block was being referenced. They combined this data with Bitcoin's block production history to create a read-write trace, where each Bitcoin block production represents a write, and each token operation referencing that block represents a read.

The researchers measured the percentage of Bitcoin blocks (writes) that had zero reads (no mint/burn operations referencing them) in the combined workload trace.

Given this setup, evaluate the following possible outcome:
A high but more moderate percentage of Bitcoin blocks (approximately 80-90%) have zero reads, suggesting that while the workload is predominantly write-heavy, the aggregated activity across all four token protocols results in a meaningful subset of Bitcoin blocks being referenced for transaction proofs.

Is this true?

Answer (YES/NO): NO